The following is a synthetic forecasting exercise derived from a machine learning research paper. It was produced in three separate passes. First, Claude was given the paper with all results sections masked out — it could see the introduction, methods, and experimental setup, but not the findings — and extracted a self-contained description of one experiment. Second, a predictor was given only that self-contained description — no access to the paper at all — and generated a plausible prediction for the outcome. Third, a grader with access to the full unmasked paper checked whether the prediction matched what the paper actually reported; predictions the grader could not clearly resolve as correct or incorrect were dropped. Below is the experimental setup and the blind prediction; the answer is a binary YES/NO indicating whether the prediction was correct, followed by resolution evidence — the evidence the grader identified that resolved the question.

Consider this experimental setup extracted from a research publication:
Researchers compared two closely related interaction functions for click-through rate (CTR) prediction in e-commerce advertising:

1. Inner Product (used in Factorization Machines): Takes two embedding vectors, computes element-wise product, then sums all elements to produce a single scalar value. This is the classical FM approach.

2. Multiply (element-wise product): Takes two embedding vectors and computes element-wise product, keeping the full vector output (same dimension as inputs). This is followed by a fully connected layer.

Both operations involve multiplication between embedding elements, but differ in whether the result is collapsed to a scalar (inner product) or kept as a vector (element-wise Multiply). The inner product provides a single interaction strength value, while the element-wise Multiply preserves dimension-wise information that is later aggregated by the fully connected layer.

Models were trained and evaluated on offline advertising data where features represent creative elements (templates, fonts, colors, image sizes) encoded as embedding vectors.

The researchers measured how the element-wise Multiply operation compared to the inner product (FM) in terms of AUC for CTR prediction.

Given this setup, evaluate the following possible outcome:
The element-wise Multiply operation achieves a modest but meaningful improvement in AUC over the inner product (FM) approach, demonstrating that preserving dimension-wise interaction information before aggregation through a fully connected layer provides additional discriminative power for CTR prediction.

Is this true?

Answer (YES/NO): YES